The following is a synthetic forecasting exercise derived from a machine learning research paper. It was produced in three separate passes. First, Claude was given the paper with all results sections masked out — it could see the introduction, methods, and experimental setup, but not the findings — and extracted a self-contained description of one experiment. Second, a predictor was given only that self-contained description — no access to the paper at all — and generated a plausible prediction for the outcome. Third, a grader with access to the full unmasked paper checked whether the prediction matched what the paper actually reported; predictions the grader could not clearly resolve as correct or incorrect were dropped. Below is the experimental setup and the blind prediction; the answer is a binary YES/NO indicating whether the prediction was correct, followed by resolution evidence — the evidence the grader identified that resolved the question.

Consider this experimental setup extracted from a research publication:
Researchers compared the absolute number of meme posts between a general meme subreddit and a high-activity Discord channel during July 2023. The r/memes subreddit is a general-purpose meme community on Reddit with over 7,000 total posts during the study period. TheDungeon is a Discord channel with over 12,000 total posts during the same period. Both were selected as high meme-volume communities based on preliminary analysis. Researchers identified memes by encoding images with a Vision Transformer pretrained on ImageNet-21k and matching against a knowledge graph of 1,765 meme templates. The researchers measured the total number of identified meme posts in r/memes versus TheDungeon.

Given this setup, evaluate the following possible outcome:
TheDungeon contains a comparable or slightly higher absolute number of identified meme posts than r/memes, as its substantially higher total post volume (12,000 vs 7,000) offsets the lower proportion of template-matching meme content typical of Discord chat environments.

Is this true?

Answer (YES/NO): YES